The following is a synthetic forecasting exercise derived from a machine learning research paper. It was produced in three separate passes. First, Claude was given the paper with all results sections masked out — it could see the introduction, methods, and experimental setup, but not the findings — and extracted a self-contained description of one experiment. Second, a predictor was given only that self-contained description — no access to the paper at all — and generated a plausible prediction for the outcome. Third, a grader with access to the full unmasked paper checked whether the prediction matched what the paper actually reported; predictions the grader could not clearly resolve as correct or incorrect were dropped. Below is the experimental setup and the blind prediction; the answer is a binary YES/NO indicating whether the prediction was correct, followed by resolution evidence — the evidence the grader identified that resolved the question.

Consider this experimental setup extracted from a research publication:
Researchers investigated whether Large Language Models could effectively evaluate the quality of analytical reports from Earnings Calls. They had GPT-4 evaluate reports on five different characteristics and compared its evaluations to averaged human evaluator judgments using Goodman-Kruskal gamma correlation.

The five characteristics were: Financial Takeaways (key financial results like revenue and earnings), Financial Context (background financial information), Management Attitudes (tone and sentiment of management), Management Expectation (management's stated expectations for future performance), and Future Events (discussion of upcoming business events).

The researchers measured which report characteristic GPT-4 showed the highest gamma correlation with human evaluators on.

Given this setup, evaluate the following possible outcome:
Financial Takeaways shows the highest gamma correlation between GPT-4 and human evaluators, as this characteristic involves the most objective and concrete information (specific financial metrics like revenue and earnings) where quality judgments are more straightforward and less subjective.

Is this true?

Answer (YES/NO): NO